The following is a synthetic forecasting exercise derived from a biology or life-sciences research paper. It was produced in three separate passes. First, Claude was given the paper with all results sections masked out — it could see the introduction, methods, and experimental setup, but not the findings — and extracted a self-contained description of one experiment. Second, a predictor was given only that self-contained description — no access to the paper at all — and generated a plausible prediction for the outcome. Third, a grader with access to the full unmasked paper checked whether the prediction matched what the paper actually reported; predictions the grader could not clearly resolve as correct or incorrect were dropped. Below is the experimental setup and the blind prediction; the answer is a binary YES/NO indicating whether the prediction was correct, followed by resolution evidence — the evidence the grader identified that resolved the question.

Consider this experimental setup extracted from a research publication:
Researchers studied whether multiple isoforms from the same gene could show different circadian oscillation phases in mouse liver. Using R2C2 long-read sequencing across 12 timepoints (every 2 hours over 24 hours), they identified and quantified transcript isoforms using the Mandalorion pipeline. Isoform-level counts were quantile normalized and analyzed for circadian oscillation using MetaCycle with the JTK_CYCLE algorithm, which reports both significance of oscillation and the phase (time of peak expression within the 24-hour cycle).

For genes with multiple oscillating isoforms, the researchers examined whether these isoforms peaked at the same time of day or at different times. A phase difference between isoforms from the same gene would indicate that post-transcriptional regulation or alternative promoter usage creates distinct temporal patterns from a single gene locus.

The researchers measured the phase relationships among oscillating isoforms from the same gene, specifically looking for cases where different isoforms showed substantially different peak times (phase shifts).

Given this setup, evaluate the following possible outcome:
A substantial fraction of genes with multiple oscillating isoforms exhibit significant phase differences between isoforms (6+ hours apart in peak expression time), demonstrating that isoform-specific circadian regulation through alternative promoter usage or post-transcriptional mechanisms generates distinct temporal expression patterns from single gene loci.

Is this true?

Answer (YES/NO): NO